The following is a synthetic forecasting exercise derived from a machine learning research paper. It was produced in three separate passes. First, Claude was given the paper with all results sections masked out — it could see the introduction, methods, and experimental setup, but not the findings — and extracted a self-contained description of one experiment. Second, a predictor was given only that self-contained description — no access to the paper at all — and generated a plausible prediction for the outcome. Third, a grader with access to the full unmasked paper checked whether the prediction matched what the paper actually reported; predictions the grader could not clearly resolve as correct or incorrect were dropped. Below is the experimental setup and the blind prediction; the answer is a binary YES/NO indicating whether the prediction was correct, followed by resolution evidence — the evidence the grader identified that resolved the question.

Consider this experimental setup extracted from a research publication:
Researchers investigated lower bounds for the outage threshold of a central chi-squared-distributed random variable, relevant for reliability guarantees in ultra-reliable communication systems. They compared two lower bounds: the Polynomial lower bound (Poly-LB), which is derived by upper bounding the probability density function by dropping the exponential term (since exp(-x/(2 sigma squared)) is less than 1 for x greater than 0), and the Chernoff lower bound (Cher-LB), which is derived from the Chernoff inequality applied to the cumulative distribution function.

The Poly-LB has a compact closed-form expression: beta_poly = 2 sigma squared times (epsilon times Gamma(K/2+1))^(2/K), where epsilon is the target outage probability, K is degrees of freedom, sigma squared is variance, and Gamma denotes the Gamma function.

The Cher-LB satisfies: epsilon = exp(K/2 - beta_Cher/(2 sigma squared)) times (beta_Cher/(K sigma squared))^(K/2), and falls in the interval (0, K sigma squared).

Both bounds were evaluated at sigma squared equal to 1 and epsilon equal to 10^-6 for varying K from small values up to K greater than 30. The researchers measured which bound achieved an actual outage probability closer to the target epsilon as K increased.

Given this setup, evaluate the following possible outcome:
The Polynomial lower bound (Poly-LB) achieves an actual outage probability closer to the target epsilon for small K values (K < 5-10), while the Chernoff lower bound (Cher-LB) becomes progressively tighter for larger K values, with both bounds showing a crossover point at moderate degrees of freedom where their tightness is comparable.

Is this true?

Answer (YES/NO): NO